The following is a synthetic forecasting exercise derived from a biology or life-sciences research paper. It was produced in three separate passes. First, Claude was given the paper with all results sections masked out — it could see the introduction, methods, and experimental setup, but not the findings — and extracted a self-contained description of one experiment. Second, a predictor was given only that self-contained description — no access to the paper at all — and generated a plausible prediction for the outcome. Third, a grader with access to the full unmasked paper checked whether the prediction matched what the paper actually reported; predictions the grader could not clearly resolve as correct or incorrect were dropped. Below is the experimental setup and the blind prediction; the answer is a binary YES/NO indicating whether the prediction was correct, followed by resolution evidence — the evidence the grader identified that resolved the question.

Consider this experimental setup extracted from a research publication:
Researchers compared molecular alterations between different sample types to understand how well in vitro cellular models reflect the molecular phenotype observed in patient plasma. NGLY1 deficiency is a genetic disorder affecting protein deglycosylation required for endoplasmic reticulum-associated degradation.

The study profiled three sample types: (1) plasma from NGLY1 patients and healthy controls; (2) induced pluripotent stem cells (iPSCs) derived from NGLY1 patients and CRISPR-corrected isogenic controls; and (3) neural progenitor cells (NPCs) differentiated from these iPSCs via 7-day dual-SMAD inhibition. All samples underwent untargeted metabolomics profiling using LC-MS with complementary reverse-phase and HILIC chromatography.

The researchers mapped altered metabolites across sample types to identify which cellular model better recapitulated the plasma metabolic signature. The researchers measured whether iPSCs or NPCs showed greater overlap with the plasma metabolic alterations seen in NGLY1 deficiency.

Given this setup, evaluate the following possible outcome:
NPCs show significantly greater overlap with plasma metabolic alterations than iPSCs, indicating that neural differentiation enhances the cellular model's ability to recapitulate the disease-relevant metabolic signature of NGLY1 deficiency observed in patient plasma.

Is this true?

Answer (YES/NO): YES